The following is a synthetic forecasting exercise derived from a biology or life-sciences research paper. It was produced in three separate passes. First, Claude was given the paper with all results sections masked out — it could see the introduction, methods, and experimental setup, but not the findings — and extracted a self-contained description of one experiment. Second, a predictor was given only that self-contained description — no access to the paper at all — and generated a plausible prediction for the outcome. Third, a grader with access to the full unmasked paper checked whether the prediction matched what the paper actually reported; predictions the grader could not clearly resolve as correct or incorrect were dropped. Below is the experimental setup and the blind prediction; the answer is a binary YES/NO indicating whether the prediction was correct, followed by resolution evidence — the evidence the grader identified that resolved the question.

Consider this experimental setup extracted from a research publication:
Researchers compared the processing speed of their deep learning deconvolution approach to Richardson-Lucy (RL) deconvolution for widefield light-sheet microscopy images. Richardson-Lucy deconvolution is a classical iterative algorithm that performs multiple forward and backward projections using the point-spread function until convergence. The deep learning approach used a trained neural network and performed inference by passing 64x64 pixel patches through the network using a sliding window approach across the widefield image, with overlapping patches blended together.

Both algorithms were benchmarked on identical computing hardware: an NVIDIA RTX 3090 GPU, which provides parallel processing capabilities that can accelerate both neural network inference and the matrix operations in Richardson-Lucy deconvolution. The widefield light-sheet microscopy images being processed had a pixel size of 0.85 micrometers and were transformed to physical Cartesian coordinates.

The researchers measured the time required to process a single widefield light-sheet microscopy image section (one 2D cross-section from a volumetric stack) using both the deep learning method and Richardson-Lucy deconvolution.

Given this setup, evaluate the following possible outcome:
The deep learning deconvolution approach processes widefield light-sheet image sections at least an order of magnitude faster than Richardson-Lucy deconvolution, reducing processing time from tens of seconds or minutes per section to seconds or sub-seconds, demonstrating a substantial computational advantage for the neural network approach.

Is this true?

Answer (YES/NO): NO